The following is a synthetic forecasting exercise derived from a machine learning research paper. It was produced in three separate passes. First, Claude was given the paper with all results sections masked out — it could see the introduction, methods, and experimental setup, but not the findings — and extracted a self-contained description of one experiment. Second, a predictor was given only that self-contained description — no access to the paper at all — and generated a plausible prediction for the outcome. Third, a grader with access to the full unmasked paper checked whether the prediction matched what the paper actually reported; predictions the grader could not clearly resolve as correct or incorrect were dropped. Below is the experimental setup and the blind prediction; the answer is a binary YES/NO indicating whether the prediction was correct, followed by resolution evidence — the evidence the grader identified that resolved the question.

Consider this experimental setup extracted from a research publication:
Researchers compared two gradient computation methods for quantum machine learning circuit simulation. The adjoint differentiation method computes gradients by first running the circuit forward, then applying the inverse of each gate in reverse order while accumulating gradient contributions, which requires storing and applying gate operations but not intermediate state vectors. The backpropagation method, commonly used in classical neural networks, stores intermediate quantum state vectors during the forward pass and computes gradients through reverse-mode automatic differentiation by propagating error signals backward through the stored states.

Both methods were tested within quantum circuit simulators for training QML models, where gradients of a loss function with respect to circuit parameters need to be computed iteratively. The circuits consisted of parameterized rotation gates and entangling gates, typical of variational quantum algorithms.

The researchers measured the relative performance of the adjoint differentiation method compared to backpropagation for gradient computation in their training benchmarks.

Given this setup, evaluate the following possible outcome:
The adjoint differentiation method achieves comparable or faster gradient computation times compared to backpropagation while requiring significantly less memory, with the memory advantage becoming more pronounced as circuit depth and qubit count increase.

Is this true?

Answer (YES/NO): NO